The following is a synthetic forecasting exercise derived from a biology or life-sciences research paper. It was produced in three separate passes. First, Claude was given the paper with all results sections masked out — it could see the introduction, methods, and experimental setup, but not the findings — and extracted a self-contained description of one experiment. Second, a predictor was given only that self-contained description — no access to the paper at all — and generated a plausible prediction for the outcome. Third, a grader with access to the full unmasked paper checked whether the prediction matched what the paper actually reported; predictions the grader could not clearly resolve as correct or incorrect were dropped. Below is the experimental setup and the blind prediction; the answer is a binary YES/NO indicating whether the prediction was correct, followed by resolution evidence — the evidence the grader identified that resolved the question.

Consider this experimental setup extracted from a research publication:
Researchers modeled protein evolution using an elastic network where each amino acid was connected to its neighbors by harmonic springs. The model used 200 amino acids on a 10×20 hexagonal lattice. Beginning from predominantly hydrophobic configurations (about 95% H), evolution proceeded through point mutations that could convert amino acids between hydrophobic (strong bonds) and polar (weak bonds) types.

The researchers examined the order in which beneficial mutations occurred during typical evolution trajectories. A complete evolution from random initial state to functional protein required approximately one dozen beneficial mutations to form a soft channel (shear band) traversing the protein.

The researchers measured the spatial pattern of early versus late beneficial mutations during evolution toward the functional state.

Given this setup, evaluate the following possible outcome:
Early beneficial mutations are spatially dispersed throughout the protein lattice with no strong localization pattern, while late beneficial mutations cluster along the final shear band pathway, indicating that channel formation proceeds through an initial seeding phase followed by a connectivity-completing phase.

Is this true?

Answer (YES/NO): NO